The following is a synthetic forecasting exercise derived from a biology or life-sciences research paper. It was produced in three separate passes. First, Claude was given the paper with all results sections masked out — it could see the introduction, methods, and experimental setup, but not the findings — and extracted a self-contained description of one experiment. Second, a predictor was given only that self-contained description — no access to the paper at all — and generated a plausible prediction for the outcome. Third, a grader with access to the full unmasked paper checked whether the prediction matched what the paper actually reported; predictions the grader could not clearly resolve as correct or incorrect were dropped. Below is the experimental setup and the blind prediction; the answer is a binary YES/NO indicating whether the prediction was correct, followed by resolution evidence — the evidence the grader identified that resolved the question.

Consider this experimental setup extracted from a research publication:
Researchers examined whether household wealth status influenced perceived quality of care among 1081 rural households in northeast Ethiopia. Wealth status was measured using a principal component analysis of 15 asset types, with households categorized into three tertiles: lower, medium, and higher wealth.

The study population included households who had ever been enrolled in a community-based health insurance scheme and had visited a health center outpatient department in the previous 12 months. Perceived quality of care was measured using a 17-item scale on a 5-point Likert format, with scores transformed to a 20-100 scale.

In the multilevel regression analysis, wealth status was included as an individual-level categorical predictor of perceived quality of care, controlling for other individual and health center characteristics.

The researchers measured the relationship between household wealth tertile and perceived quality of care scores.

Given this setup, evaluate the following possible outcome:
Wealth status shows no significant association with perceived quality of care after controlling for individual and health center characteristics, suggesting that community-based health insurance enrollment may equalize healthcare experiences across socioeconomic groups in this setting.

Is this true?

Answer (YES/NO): NO